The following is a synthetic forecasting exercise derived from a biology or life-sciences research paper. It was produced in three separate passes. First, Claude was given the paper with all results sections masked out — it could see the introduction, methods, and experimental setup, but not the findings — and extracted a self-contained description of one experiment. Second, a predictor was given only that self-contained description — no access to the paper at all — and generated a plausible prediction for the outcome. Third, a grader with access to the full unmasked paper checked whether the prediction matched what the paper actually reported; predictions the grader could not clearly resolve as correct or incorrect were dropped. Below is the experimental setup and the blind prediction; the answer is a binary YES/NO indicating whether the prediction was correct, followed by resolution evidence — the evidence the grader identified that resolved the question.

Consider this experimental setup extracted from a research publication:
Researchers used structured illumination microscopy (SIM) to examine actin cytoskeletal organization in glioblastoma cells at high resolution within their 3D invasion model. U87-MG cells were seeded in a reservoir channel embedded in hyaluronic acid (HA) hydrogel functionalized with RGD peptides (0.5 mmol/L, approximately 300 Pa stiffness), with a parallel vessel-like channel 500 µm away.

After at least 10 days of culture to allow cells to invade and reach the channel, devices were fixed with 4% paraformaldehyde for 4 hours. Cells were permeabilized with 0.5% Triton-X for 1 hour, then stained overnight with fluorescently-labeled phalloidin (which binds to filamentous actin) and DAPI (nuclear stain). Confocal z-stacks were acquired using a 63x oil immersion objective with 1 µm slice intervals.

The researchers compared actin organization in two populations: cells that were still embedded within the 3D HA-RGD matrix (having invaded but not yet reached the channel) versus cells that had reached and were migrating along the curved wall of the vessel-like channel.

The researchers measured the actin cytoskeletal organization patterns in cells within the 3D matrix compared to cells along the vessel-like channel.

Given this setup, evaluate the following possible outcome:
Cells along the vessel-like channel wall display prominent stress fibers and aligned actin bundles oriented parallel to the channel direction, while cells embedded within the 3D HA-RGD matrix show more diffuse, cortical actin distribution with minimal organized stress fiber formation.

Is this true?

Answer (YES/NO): YES